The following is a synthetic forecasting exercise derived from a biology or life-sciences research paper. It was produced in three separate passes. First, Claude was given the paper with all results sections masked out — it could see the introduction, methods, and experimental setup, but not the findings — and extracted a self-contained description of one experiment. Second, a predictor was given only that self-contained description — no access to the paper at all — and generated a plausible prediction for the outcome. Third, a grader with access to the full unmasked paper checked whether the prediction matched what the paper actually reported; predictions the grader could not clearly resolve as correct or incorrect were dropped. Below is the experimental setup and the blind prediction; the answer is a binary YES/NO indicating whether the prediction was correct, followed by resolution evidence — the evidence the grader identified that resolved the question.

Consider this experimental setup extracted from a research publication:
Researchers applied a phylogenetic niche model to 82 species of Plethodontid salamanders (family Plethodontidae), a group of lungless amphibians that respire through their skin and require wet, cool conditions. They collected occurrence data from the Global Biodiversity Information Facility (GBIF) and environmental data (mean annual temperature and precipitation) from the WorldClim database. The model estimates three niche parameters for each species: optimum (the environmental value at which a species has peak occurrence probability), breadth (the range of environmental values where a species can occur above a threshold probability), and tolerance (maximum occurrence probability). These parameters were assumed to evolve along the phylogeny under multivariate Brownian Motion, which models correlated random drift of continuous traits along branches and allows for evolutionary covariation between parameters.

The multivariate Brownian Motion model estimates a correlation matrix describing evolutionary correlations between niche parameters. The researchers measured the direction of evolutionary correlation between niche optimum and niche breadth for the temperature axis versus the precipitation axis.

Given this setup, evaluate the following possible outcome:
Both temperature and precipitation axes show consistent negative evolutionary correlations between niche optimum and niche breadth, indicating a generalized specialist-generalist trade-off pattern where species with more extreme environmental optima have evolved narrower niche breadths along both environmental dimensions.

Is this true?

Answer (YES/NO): NO